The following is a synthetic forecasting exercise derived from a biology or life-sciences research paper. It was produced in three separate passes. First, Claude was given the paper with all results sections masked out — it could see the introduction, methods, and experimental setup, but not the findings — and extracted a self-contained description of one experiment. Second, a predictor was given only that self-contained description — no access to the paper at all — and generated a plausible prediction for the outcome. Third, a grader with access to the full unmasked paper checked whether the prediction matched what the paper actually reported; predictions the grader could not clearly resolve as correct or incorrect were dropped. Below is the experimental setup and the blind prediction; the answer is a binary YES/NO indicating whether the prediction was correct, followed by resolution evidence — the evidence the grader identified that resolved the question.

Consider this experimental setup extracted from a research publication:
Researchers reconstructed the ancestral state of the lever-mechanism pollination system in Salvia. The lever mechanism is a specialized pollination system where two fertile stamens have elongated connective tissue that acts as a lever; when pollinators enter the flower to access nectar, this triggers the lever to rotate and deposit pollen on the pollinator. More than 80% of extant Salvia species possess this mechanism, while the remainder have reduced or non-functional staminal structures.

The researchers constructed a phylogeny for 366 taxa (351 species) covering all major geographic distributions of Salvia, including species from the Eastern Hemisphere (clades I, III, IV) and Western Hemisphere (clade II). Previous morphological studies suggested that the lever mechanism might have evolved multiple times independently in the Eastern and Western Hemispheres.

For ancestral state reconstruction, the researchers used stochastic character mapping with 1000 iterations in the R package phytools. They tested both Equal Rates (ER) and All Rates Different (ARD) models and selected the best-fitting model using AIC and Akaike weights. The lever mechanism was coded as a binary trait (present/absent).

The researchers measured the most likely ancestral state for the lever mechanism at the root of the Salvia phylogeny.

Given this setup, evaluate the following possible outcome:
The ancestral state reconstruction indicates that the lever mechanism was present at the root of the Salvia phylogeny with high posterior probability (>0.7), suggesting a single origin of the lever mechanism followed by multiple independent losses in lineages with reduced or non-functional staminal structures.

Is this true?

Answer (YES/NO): NO